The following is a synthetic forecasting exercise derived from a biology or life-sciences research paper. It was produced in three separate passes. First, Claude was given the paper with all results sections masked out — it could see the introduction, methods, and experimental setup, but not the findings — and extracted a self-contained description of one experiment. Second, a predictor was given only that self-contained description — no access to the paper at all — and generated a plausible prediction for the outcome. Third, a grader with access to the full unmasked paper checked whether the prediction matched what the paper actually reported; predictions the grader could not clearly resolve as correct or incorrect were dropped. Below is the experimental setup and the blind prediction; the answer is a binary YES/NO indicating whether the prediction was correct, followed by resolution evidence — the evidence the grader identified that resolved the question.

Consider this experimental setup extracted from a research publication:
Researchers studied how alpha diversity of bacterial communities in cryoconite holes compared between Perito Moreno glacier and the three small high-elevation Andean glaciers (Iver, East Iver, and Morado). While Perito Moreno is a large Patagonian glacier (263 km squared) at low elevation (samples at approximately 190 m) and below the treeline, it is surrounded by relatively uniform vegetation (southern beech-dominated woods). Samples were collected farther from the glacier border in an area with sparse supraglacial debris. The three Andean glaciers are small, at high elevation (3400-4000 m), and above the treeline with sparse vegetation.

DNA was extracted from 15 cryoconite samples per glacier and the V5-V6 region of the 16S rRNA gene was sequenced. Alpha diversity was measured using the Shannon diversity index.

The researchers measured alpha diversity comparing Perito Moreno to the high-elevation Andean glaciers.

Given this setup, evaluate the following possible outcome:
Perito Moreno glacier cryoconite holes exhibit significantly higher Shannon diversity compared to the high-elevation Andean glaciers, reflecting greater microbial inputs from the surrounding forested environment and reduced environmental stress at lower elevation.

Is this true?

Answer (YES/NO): NO